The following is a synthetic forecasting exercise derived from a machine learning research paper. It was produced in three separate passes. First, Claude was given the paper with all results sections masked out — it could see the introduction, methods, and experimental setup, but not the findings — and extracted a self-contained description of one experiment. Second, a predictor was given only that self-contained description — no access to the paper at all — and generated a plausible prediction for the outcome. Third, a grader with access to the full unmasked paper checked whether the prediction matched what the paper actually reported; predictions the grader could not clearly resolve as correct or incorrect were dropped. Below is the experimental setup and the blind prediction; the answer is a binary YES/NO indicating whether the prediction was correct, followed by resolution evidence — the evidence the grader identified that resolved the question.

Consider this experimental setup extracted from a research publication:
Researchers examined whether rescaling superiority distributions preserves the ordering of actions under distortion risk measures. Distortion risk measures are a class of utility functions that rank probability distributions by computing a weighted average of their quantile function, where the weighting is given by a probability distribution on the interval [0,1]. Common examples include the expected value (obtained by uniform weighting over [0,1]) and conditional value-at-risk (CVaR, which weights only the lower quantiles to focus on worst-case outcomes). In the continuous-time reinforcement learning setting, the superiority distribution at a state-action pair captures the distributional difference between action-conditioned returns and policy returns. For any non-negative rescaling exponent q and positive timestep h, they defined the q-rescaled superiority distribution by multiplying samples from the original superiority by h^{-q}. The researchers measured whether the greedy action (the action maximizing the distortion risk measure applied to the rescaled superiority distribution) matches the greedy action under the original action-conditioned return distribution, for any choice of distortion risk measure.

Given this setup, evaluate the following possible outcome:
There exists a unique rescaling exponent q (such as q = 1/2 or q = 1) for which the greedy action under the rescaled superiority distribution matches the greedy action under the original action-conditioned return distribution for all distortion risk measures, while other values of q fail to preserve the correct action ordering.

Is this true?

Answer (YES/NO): NO